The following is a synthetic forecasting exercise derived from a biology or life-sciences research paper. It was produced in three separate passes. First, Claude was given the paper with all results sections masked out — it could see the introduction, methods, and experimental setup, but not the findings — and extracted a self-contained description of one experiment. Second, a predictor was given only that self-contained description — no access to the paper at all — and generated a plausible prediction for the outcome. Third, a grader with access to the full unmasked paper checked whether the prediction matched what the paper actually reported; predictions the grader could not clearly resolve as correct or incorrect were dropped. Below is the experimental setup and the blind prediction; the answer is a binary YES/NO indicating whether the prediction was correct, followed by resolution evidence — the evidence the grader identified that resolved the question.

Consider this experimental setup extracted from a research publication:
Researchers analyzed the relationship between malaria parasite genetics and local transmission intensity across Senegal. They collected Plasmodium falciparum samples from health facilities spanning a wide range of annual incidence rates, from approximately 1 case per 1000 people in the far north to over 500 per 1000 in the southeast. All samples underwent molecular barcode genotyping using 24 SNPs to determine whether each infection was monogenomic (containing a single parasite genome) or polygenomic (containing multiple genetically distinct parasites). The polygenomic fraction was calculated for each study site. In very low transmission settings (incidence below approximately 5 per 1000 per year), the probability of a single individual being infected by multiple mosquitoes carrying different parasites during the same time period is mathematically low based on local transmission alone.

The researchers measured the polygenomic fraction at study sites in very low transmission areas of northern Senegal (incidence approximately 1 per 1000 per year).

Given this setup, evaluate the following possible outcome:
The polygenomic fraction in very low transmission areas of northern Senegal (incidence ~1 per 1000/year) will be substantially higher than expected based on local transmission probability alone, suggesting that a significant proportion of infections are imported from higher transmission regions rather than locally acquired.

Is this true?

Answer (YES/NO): YES